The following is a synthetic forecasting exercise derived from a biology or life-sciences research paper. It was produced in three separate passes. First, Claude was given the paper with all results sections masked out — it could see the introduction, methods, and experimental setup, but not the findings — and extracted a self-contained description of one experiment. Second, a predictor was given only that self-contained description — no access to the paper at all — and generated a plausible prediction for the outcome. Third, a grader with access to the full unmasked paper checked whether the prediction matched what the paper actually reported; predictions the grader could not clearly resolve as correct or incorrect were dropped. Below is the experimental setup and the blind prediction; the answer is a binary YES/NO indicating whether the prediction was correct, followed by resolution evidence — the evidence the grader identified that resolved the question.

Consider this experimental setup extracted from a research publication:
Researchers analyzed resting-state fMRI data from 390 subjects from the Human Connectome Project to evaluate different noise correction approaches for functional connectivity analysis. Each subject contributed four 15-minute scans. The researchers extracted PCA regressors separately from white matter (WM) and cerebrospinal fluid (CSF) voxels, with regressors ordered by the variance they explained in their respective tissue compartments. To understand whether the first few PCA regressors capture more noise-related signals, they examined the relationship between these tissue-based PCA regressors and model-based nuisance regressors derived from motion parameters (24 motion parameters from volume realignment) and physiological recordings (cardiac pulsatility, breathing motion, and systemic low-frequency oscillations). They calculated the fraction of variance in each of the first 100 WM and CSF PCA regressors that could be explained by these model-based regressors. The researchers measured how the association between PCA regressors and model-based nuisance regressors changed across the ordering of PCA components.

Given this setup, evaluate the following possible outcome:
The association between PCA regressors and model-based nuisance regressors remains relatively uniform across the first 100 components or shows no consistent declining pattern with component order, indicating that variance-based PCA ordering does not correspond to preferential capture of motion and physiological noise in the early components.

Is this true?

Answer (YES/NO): NO